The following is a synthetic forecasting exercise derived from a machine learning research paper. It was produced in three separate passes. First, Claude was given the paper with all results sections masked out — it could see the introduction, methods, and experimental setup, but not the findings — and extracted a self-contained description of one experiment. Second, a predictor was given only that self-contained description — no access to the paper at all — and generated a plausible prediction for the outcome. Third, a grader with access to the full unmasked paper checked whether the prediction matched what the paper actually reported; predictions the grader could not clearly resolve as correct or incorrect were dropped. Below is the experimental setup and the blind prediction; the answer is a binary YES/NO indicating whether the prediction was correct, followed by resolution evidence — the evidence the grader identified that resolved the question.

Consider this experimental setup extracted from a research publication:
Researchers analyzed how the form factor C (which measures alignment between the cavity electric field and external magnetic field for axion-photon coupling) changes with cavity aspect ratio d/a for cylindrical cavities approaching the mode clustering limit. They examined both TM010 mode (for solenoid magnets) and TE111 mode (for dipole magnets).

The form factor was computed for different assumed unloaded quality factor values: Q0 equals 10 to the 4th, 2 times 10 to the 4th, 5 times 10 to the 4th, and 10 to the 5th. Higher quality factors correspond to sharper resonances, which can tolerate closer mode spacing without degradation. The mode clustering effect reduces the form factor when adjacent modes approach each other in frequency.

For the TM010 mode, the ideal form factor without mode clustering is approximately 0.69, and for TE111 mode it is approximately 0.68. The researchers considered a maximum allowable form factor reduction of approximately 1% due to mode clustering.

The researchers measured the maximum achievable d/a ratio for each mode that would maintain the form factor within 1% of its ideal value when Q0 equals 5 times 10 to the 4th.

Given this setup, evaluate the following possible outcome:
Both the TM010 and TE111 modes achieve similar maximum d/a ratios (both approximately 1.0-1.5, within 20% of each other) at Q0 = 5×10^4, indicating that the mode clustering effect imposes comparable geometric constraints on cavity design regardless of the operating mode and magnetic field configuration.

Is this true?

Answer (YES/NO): NO